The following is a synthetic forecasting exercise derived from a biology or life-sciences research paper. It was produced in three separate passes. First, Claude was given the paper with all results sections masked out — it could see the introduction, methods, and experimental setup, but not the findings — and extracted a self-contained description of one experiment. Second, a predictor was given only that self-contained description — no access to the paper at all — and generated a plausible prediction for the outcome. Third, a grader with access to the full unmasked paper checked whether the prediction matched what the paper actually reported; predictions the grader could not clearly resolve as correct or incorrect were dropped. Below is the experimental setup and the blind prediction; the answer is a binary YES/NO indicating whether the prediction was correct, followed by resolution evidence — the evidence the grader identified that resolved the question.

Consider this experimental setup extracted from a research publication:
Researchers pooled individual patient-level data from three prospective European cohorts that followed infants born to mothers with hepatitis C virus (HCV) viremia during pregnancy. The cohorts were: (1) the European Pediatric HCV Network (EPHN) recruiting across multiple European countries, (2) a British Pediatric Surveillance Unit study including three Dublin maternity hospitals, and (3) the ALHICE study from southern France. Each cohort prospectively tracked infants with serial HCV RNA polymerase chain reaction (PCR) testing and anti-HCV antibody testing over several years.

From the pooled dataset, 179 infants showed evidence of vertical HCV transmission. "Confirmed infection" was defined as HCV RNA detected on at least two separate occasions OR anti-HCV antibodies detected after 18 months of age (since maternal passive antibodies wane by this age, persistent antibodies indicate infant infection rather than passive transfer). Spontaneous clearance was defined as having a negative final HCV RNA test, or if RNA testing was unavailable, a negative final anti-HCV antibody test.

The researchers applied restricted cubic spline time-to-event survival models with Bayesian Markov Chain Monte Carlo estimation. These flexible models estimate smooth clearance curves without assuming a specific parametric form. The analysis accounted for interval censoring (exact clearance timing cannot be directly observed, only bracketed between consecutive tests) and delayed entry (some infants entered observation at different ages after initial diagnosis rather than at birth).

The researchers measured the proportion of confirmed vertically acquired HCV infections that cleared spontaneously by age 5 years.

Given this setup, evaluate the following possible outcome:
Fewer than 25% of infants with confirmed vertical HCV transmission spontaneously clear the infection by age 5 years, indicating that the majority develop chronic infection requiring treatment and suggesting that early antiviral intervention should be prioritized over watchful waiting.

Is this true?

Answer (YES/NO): NO